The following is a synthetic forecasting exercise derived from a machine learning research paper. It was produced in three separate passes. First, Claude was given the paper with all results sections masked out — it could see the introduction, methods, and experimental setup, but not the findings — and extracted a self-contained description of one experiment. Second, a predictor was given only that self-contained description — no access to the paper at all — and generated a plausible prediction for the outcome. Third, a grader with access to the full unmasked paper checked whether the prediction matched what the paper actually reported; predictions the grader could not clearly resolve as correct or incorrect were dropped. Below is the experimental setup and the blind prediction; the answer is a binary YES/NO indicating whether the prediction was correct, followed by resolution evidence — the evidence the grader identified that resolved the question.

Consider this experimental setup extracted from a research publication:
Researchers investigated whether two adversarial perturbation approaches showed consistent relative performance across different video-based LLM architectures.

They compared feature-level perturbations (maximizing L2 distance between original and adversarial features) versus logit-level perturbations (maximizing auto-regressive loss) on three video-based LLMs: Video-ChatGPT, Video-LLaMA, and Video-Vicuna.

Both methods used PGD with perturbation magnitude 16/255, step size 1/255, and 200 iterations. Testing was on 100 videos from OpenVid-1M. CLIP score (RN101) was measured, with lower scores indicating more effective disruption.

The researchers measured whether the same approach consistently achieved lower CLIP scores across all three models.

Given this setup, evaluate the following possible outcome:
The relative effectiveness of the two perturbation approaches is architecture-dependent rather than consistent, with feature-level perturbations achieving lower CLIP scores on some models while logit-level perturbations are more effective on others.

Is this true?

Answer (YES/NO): YES